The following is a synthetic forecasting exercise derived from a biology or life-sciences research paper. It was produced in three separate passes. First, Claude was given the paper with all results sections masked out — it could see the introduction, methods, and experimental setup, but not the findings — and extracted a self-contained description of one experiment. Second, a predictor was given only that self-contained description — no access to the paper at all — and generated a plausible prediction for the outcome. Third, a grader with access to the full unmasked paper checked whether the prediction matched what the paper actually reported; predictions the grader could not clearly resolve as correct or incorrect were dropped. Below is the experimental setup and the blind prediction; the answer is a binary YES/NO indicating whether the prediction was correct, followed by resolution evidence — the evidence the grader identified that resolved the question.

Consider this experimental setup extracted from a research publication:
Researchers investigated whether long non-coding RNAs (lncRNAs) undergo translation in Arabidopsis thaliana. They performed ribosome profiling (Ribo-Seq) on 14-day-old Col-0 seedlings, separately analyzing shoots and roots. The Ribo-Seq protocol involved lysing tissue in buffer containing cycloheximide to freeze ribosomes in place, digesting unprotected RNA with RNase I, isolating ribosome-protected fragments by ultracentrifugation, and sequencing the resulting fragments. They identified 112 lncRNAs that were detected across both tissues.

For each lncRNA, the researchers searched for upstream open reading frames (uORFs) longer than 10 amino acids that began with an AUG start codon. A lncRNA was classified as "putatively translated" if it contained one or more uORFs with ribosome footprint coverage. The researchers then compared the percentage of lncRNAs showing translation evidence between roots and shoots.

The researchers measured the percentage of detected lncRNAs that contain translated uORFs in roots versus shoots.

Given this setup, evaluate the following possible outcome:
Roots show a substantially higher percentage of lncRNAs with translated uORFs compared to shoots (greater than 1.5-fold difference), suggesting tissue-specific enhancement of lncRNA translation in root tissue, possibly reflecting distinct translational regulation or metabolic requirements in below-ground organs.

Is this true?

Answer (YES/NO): NO